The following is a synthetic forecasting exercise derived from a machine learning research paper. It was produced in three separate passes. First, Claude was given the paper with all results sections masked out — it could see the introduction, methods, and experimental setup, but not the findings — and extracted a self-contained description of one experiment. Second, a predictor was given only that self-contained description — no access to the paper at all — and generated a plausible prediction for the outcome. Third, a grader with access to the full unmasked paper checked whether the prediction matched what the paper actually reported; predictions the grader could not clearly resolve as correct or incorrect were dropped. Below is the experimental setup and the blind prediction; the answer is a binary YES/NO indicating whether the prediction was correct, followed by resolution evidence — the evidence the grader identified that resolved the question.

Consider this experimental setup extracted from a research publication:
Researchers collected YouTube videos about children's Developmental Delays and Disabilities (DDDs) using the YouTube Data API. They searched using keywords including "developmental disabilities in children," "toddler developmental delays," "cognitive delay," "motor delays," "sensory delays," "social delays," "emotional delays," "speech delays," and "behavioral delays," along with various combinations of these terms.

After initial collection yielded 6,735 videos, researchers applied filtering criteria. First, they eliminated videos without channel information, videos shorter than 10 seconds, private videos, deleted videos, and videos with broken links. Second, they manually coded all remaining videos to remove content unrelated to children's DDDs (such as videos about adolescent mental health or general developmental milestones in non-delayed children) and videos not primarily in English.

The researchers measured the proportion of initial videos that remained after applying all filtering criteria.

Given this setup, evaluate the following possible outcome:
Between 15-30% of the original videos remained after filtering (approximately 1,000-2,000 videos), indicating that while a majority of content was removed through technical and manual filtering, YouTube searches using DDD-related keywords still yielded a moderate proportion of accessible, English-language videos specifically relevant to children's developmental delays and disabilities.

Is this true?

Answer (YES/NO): YES